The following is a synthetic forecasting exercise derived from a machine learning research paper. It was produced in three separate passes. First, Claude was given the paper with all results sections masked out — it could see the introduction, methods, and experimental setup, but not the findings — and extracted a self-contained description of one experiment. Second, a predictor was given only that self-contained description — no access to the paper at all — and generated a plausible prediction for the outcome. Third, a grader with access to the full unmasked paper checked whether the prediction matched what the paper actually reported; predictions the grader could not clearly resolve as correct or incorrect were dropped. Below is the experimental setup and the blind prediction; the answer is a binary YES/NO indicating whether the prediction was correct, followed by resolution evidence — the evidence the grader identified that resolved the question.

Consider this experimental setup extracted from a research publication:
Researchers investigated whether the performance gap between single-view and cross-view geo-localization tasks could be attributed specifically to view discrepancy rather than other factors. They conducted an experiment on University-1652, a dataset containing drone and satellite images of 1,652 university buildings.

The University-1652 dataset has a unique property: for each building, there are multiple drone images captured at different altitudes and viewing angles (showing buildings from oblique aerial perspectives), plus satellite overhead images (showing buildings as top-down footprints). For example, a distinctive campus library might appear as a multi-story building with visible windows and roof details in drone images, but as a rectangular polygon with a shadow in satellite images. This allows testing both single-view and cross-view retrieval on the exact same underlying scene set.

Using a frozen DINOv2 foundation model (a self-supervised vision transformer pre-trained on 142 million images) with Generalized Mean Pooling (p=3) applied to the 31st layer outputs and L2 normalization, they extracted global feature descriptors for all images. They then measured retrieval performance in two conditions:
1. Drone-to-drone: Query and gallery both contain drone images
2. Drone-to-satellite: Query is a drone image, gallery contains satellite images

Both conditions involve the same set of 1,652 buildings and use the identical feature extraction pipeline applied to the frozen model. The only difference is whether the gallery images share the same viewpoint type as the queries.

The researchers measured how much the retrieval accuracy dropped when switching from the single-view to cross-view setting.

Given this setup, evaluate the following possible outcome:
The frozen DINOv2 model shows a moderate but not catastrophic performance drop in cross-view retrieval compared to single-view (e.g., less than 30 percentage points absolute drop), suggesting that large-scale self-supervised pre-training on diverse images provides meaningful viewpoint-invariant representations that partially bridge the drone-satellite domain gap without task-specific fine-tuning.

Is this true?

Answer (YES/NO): NO